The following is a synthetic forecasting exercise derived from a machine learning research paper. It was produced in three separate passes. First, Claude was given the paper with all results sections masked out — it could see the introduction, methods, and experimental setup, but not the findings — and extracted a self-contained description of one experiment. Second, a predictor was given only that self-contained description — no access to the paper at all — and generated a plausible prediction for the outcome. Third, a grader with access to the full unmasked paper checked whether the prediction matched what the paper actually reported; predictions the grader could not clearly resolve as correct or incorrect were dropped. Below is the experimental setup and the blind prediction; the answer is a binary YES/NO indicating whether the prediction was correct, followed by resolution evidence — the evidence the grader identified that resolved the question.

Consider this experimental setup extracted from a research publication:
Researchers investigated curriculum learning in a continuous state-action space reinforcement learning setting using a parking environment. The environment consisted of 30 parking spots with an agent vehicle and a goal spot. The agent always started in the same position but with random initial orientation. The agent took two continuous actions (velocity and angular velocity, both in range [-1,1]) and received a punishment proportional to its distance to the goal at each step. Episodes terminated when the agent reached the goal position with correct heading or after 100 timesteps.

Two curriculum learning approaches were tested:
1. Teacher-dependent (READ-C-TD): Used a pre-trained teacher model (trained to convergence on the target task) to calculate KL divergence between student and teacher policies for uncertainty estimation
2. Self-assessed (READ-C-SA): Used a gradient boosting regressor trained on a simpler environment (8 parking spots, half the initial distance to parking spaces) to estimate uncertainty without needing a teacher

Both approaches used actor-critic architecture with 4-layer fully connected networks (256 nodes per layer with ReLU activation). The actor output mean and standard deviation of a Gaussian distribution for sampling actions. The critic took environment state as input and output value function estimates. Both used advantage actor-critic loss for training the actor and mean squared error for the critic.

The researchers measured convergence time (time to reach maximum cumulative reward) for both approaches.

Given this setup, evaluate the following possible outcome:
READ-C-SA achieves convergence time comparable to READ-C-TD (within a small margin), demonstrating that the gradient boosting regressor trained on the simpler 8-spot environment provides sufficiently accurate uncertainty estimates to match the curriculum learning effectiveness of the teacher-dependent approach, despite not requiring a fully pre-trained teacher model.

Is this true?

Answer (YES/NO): NO